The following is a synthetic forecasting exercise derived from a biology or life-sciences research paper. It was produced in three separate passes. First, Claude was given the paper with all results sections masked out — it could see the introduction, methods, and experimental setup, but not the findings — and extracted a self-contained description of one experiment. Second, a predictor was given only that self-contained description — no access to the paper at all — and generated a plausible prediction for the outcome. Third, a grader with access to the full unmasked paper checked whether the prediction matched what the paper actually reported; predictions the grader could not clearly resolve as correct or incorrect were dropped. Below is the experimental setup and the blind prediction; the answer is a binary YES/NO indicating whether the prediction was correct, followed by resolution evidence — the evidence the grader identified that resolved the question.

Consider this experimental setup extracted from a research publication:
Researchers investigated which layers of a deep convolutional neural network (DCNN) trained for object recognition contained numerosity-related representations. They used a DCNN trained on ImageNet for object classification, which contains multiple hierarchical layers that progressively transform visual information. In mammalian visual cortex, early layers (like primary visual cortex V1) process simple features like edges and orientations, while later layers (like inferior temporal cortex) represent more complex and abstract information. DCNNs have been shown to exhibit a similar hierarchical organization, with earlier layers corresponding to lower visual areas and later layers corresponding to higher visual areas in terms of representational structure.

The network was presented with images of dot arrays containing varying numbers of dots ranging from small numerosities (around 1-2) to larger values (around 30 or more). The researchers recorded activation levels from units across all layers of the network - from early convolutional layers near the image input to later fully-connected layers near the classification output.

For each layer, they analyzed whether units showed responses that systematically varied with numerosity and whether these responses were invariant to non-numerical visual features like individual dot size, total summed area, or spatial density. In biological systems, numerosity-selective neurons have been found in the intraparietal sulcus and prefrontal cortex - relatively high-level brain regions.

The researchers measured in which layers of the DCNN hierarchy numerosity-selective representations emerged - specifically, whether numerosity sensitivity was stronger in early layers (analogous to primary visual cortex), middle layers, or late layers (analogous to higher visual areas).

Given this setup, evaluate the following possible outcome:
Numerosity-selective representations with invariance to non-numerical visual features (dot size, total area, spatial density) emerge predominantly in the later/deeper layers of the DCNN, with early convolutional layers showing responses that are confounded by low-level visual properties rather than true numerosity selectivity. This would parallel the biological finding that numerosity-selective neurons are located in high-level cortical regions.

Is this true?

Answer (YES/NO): YES